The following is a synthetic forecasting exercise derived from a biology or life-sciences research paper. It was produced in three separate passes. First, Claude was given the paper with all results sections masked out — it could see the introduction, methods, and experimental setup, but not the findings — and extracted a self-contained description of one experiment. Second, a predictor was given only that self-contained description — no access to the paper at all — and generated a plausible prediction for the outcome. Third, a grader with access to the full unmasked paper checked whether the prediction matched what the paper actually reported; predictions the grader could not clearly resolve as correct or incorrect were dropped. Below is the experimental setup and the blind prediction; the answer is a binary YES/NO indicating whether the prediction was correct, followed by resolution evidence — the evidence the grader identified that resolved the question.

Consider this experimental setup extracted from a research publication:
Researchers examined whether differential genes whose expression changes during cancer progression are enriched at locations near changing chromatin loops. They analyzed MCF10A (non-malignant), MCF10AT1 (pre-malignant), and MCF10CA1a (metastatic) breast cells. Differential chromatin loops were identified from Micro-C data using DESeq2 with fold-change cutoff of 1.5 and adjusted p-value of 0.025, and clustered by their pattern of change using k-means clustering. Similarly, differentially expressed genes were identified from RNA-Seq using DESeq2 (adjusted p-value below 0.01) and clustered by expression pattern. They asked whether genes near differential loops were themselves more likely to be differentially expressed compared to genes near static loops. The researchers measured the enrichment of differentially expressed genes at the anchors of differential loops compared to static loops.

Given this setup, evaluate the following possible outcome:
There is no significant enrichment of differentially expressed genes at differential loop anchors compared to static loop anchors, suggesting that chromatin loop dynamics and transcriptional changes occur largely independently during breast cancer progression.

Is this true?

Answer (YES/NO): NO